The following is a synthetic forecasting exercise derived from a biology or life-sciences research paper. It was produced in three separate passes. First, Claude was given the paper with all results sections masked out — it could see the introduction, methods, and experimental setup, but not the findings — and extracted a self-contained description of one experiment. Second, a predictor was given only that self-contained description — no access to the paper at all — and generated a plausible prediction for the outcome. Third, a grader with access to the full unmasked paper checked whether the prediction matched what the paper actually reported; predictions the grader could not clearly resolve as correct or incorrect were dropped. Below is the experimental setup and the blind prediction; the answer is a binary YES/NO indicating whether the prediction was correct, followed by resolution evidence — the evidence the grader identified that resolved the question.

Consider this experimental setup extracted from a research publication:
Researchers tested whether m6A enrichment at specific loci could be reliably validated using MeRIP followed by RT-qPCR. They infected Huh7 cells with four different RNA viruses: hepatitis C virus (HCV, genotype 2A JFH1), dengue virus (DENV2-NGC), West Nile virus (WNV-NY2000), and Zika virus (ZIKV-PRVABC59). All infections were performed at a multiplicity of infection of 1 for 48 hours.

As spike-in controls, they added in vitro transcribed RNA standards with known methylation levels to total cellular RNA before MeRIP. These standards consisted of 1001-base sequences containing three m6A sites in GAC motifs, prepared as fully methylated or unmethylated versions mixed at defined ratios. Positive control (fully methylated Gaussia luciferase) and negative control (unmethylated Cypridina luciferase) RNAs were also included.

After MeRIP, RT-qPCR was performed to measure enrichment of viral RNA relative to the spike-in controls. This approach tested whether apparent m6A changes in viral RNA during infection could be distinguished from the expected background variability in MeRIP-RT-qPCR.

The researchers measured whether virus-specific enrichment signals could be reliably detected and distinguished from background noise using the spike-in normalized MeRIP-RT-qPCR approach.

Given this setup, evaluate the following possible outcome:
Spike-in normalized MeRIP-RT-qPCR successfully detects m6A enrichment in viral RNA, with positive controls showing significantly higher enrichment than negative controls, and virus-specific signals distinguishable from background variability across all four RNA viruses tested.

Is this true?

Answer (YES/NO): NO